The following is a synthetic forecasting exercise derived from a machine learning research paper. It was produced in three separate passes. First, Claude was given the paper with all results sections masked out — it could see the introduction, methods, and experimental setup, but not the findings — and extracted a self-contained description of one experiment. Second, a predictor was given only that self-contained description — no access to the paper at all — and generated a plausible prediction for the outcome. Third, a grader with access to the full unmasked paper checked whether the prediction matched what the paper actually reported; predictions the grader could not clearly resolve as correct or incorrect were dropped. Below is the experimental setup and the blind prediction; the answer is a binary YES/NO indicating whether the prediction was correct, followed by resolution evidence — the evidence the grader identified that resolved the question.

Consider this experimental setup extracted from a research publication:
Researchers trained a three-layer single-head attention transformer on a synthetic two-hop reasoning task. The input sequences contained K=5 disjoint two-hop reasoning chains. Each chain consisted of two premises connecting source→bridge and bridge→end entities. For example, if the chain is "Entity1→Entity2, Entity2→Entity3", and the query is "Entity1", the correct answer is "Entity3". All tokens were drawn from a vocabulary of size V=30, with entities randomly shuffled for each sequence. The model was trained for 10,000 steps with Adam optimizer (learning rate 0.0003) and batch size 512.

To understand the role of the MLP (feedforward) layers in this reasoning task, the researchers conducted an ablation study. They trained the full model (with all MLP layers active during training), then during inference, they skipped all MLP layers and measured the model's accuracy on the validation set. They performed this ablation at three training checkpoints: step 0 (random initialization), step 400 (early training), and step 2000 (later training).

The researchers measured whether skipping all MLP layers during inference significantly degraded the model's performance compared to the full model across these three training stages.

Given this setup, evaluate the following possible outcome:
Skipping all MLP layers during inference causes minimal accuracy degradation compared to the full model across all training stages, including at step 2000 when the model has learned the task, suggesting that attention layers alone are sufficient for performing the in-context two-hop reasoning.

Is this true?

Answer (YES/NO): YES